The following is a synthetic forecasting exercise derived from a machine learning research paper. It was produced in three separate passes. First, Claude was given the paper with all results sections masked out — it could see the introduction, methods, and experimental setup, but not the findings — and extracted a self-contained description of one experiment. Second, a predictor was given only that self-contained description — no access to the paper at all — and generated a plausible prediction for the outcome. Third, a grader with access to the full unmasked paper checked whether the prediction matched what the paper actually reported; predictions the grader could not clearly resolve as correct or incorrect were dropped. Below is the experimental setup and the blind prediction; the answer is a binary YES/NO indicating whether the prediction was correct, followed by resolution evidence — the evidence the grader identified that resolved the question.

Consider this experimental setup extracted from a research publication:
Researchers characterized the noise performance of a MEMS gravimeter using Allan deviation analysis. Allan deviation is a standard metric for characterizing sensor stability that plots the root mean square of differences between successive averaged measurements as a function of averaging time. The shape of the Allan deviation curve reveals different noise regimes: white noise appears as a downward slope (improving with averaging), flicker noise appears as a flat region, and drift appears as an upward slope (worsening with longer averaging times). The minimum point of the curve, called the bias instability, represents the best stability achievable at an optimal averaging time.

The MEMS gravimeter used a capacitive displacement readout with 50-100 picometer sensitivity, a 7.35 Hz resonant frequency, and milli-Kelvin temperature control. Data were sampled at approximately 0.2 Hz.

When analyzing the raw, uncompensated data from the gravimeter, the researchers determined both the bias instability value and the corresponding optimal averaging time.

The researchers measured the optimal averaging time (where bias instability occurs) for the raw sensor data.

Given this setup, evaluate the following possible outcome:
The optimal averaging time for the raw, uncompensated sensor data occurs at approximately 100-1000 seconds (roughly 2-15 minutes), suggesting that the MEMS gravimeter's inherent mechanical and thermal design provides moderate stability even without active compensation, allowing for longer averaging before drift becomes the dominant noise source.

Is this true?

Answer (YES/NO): YES